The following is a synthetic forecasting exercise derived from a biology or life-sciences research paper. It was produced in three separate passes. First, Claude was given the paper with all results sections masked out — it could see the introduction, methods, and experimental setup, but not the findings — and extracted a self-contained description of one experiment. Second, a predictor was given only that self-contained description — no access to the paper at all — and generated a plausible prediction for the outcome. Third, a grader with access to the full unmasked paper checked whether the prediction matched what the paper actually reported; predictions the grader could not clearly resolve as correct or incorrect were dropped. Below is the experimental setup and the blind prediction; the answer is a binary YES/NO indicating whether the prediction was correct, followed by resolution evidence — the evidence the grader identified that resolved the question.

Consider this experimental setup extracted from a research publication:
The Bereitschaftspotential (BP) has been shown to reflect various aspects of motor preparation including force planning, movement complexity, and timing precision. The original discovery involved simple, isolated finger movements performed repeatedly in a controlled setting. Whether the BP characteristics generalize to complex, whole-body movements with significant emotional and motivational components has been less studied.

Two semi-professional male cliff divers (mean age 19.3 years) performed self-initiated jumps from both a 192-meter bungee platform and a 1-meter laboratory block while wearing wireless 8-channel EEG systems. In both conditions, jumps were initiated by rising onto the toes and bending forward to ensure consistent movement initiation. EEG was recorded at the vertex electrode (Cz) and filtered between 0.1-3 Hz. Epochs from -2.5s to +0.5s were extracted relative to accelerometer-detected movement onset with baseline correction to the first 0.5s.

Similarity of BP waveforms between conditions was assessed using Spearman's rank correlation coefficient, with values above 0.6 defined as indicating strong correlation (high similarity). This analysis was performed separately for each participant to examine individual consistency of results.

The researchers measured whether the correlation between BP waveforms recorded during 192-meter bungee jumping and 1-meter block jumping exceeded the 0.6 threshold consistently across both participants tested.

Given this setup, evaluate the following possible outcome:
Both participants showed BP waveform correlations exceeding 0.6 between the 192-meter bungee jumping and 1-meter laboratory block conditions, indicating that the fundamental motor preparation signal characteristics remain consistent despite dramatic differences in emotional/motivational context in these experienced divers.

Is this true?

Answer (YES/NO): YES